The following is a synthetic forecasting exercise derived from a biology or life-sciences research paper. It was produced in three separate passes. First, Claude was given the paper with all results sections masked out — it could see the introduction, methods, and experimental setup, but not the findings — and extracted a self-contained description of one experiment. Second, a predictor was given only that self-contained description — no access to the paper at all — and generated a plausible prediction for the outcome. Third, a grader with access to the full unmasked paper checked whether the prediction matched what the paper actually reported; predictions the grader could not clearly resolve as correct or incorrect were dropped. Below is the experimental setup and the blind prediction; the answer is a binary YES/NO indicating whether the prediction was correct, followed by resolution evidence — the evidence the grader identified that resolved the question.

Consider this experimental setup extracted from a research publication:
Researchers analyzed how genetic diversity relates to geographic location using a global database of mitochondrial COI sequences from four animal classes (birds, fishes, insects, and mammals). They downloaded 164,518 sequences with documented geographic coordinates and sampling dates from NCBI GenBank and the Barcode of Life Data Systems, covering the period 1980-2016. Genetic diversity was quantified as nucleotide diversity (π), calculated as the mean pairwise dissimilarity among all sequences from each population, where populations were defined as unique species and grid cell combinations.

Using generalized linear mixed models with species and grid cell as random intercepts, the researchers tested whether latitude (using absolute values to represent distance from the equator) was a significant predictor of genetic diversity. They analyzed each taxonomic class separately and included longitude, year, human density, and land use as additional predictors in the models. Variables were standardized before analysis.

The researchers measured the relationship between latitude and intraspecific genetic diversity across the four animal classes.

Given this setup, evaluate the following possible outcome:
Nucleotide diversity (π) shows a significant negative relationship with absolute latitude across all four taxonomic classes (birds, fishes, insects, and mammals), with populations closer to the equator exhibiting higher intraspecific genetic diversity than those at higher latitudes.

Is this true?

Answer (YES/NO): NO